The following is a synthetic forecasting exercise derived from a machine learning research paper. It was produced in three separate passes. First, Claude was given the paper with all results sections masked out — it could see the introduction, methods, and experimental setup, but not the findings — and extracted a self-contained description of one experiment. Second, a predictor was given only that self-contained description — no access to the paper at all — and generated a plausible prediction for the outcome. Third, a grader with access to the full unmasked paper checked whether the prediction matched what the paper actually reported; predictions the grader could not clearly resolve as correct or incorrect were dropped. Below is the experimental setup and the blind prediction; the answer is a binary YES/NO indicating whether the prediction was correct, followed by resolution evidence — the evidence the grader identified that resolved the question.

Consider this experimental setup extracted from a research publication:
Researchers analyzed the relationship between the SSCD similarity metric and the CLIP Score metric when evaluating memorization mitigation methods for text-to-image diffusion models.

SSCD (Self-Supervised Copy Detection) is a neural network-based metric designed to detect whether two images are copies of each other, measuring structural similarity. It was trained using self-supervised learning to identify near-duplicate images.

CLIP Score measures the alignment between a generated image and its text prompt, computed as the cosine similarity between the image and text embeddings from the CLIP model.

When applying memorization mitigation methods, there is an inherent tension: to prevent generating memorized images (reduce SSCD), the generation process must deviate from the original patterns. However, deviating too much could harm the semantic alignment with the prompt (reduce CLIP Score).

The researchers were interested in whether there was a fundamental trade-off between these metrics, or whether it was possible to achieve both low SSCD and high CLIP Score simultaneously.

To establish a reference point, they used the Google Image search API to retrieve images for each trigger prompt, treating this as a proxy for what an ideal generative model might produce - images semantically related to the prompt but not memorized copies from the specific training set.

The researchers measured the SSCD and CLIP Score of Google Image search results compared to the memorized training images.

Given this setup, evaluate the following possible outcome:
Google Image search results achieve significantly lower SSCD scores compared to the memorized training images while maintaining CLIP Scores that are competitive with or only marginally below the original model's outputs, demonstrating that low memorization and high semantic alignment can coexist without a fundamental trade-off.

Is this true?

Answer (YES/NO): YES